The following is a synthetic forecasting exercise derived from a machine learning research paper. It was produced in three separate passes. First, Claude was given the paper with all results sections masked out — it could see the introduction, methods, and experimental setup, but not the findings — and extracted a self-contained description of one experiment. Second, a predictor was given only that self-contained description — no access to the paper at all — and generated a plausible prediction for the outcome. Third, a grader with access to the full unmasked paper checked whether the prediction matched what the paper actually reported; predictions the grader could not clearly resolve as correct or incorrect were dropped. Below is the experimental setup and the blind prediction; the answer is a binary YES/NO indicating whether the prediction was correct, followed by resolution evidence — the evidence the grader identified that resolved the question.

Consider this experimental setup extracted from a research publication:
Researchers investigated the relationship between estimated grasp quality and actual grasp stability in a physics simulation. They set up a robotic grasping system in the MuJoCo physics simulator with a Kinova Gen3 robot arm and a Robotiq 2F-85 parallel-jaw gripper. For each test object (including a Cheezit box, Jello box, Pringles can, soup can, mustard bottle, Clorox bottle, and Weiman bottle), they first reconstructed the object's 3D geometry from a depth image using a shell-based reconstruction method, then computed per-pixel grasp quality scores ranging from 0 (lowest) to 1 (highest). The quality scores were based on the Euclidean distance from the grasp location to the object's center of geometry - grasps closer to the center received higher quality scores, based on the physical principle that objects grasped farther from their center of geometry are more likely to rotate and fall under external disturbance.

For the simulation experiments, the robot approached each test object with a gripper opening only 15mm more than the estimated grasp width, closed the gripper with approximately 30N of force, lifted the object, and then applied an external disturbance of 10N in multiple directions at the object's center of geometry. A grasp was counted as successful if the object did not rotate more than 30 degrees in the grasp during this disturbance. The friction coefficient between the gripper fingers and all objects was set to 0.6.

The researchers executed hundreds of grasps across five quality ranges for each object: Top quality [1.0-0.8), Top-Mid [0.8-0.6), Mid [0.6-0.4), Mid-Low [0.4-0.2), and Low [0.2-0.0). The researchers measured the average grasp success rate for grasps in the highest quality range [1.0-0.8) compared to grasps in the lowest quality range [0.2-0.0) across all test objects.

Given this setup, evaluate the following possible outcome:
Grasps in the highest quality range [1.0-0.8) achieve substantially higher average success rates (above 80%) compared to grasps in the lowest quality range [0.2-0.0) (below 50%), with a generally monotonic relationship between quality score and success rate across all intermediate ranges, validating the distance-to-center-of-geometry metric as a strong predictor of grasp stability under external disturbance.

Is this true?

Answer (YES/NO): YES